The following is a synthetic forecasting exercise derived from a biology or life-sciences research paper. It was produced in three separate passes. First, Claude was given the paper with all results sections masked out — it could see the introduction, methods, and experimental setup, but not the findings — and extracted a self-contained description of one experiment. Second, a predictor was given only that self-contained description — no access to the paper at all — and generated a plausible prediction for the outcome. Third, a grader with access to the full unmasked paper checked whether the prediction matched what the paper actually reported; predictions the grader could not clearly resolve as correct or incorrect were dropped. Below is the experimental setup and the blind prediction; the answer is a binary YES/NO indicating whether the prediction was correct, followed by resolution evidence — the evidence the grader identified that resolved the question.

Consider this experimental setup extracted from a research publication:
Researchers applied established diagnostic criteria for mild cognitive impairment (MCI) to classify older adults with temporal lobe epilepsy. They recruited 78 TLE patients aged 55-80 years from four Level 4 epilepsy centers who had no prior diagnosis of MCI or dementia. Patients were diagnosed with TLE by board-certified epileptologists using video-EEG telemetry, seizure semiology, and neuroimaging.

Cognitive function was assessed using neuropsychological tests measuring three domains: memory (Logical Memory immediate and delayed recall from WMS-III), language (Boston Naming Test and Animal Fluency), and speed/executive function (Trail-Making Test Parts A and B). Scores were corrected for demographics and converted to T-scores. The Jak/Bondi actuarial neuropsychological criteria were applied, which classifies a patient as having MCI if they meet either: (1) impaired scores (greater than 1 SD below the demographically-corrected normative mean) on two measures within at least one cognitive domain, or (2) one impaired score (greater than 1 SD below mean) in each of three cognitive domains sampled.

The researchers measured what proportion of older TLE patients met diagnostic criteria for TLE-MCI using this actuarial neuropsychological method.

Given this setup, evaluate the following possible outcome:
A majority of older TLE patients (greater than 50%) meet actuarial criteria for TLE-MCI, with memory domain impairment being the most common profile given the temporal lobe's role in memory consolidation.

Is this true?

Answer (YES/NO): YES